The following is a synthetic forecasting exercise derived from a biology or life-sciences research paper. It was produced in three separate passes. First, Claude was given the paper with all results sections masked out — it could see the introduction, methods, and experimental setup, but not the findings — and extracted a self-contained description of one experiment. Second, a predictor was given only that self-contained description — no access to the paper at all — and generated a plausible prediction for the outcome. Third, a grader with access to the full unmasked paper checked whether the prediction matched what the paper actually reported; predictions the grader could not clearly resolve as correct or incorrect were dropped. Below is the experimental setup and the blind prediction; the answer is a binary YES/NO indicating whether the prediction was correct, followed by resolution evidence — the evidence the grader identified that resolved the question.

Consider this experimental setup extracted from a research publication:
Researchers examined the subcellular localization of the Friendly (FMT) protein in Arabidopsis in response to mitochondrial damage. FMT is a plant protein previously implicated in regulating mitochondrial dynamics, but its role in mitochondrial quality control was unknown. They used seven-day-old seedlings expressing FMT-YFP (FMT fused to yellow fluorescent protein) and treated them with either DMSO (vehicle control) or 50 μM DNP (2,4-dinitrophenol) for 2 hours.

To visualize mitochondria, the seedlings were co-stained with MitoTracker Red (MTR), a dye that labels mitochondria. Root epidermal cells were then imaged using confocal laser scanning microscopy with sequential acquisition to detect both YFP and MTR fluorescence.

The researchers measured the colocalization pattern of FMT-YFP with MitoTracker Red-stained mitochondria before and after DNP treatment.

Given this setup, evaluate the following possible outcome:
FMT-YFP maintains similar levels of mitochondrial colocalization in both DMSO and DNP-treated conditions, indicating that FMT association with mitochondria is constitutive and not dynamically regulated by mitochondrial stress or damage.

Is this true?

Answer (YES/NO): NO